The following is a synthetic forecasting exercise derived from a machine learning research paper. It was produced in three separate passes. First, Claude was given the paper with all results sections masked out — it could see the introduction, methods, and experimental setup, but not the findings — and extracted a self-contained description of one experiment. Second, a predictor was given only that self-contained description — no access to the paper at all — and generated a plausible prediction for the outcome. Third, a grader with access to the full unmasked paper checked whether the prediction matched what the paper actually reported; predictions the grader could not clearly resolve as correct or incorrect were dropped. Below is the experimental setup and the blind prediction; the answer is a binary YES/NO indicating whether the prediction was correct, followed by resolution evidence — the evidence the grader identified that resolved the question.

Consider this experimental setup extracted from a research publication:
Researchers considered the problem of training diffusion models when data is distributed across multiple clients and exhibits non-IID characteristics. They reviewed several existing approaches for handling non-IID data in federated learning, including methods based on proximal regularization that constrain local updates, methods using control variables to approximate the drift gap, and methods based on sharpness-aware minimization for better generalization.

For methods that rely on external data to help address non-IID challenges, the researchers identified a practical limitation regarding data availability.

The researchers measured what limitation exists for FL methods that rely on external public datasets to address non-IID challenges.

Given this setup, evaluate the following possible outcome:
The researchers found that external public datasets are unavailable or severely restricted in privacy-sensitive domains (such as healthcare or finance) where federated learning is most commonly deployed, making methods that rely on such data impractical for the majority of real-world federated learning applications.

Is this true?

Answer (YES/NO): NO